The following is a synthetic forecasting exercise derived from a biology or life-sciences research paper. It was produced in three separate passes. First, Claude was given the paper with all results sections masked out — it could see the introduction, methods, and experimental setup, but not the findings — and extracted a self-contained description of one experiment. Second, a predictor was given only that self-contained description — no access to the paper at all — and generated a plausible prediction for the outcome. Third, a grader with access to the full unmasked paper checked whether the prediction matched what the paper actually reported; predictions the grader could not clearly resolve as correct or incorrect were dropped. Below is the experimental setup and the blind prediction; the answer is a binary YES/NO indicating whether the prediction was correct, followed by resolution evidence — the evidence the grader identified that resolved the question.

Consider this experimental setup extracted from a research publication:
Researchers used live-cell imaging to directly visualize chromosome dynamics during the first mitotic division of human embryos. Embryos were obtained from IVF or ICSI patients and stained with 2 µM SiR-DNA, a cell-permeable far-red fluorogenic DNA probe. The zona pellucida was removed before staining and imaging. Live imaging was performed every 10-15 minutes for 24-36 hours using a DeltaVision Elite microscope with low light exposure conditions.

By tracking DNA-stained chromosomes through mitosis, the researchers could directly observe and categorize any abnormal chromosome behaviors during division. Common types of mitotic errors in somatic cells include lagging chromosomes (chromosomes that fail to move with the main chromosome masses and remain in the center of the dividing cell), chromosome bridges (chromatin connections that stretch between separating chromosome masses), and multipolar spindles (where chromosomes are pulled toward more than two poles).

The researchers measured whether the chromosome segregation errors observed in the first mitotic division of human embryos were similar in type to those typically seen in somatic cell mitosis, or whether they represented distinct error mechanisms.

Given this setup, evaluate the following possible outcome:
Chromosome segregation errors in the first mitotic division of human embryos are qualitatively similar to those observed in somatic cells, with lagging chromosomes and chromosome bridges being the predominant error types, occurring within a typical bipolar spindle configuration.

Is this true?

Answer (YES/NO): NO